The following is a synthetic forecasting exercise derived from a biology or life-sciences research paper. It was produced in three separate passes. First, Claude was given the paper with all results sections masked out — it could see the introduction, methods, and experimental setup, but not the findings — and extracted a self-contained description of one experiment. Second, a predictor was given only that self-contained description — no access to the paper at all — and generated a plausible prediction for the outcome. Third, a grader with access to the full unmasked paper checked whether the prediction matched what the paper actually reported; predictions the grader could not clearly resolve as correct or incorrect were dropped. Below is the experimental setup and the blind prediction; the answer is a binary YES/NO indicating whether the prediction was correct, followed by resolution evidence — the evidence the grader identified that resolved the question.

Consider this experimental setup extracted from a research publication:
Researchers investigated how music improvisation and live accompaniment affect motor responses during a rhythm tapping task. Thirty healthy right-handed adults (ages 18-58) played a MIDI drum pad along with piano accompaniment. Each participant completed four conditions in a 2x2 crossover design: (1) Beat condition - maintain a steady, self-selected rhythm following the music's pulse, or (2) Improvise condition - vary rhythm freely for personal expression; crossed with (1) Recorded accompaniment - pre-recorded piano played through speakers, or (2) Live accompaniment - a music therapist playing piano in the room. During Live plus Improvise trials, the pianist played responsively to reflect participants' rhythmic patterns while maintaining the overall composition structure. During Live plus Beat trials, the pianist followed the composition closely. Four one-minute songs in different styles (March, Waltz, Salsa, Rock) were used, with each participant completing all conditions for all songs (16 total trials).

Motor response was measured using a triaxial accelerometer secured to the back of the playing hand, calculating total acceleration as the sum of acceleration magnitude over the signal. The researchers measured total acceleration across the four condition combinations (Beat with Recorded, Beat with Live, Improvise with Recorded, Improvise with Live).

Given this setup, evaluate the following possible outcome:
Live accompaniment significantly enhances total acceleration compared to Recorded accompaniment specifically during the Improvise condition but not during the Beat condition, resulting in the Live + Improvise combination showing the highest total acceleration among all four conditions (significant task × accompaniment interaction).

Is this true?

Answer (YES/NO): YES